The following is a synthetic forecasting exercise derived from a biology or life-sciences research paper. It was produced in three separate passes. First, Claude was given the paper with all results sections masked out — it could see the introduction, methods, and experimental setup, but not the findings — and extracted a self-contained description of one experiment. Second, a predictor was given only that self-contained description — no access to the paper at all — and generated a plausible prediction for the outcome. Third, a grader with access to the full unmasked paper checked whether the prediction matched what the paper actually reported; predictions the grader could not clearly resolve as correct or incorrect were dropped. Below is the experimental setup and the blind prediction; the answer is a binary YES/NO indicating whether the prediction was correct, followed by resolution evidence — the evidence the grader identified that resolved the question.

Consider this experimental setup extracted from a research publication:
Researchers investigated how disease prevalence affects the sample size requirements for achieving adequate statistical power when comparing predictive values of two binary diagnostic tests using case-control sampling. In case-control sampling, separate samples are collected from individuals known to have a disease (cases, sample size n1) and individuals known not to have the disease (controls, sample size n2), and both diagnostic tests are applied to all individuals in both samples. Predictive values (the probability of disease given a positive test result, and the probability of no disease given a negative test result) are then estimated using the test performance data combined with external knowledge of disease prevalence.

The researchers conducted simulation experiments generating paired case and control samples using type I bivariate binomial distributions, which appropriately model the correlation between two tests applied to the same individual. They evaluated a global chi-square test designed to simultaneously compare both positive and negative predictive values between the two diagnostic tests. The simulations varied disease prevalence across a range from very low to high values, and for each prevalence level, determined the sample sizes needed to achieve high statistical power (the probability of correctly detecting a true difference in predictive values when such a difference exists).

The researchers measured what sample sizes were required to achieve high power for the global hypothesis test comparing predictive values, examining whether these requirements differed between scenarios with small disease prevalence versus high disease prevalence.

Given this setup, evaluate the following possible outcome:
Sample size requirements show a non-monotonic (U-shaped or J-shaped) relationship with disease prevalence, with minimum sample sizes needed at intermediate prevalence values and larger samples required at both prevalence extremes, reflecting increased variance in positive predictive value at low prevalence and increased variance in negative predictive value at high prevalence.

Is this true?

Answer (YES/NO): NO